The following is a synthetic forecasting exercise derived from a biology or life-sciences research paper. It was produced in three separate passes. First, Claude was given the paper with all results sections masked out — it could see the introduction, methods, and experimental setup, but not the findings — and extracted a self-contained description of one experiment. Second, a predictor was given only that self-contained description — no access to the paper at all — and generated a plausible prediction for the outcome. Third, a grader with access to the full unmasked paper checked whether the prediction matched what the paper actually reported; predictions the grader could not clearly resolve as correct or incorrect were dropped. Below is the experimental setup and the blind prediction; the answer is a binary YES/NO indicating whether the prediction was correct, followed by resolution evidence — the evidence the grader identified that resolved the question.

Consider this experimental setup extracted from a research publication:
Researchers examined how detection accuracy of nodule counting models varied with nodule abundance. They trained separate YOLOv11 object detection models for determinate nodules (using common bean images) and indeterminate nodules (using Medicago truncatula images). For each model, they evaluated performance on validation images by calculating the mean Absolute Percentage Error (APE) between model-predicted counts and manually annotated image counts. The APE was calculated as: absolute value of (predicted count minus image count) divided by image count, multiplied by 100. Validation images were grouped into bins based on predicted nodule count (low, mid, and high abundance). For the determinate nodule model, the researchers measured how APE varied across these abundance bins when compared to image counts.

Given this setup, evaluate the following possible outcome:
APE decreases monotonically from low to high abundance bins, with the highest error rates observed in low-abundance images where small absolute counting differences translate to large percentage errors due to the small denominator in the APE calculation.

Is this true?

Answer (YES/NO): NO